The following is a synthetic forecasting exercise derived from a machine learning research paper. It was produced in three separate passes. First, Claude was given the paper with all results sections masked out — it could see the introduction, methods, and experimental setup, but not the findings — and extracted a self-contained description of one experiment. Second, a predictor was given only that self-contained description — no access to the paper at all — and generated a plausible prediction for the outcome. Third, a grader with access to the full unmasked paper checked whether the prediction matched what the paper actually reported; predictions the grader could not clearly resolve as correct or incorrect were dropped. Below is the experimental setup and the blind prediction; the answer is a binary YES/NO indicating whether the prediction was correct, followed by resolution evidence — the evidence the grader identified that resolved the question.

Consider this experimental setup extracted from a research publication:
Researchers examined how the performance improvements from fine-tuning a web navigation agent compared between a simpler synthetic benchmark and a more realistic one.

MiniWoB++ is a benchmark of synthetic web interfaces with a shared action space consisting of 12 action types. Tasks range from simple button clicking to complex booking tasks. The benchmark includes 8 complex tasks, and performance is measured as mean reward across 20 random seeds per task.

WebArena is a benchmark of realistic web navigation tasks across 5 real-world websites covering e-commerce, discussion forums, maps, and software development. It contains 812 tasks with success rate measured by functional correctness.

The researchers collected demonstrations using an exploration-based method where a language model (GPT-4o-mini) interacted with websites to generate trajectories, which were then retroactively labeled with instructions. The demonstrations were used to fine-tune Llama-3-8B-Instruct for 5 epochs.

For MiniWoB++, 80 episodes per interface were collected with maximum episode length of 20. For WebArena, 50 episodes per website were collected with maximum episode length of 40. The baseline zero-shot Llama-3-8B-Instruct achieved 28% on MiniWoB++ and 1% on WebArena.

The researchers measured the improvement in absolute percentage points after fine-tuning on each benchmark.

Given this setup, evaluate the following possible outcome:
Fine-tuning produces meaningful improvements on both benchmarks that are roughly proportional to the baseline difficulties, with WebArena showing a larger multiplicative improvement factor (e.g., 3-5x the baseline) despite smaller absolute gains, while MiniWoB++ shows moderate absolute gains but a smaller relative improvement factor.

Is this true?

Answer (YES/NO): YES